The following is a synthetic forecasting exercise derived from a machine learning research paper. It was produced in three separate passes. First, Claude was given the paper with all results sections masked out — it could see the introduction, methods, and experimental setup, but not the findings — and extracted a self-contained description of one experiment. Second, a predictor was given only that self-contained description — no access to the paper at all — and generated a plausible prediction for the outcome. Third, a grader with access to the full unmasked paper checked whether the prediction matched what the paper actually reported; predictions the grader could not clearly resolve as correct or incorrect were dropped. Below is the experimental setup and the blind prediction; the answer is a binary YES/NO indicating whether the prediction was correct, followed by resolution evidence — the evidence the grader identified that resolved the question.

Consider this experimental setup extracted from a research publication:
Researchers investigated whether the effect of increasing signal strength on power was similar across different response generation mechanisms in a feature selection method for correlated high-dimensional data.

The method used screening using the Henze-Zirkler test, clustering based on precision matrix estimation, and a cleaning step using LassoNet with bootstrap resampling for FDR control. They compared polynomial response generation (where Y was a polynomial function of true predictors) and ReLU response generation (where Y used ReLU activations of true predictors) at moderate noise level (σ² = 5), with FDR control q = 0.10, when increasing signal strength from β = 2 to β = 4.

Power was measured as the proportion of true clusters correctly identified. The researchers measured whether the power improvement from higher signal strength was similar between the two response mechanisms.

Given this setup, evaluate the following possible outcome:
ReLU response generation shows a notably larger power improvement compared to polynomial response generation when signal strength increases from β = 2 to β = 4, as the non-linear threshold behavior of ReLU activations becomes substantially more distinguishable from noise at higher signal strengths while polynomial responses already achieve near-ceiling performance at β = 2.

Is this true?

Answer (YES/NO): NO